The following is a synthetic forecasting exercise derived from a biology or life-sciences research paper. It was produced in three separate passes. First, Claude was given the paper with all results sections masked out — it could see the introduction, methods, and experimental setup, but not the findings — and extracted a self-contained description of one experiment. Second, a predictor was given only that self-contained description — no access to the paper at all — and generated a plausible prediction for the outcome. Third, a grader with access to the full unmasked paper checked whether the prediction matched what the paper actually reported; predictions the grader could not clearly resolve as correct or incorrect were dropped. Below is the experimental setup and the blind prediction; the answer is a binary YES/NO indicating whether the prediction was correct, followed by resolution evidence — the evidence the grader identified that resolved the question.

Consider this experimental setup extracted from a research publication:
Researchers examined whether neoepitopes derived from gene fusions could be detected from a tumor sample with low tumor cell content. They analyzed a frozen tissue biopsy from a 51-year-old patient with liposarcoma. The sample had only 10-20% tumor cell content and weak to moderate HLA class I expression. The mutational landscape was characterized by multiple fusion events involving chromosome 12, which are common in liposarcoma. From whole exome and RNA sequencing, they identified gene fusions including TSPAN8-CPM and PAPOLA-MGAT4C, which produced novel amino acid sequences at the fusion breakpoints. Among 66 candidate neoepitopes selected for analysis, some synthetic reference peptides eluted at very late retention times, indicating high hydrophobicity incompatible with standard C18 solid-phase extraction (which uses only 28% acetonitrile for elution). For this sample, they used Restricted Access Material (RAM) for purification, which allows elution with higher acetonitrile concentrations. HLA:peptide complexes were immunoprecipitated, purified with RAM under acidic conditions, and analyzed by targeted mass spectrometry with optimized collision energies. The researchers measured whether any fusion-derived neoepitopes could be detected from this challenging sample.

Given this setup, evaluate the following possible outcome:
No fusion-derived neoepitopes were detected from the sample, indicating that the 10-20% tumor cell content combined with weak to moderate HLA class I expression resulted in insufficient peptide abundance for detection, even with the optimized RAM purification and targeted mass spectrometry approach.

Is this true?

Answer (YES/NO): NO